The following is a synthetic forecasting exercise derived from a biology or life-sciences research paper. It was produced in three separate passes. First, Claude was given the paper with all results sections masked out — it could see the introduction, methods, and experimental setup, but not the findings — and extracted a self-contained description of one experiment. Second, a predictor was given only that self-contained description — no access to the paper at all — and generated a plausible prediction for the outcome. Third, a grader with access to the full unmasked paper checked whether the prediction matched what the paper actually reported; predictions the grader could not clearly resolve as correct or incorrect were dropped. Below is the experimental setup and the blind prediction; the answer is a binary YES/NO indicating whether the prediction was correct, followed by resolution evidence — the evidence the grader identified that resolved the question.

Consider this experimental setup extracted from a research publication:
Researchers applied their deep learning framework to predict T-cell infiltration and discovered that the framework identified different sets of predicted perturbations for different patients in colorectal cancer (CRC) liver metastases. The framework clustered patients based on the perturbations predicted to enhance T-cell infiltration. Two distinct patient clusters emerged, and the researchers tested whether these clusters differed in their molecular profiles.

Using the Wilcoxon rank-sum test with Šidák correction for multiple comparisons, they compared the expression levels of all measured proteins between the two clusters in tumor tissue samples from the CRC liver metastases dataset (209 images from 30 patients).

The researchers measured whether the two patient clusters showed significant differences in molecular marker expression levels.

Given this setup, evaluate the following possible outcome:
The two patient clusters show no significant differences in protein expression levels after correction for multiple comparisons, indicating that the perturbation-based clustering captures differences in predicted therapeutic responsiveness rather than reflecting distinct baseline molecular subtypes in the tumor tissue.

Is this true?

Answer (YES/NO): NO